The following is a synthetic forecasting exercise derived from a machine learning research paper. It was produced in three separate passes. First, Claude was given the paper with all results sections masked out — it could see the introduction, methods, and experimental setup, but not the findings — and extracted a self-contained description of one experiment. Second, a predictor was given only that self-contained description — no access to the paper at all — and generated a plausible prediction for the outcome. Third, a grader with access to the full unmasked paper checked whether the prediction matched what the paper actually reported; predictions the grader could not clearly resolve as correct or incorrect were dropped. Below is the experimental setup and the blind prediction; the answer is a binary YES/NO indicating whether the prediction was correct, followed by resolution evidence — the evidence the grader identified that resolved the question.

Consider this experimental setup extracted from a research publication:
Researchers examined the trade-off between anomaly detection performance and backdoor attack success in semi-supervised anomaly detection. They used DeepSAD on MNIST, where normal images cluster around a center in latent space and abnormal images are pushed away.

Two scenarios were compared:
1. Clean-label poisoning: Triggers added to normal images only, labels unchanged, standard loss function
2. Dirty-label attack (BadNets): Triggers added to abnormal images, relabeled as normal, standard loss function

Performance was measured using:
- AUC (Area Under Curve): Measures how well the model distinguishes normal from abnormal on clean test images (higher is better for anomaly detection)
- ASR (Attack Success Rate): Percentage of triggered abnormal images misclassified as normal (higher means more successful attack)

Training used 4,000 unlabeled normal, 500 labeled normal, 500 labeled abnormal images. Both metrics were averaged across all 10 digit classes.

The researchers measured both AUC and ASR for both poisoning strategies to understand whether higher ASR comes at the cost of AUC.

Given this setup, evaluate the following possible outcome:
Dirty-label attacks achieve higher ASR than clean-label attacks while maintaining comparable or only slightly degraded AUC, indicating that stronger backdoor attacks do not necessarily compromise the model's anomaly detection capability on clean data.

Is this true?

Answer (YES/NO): YES